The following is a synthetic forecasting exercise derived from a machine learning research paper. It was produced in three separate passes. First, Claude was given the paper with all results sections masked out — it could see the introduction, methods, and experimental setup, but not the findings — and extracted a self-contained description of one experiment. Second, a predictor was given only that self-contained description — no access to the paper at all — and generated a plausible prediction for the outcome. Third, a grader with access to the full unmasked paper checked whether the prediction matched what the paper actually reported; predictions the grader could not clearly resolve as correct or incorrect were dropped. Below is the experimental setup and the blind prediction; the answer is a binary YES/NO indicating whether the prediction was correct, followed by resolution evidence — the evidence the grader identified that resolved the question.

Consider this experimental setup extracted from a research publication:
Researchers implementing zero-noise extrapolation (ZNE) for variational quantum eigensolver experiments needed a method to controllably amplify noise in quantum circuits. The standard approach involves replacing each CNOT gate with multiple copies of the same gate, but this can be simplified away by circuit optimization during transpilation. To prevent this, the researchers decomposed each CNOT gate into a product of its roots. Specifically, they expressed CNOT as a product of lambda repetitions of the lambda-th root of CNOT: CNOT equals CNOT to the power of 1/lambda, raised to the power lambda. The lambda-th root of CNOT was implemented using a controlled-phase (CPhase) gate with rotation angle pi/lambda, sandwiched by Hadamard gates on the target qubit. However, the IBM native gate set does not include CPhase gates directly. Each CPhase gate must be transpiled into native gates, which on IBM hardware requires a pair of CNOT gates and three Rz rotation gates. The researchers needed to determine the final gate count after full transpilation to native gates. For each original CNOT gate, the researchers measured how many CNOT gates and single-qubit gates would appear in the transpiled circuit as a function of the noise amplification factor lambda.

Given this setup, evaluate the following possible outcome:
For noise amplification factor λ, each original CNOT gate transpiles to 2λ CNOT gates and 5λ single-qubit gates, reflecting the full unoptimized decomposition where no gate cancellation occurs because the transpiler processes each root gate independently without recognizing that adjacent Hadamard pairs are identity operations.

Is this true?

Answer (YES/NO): NO